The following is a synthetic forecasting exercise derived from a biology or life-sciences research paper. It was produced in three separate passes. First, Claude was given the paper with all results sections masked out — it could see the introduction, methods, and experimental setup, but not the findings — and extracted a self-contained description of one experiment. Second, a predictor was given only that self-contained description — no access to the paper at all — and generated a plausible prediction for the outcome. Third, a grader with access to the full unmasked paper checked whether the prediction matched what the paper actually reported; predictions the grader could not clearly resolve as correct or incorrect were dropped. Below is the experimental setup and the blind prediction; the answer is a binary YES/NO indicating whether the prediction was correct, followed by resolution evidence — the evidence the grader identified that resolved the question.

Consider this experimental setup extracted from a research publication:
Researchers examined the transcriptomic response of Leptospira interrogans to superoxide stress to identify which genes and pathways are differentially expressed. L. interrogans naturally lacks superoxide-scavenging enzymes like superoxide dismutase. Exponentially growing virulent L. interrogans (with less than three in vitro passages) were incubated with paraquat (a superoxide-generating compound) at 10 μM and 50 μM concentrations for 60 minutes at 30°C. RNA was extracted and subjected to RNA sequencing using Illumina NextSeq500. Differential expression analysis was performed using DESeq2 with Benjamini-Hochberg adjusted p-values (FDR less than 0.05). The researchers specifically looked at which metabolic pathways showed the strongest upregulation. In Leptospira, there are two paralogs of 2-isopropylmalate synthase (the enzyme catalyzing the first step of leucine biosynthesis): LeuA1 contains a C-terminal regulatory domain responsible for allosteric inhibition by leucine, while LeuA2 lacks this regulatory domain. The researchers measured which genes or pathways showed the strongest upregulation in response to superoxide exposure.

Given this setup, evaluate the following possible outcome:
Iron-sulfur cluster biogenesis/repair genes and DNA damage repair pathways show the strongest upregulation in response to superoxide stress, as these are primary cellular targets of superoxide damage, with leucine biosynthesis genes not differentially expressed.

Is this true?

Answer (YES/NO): NO